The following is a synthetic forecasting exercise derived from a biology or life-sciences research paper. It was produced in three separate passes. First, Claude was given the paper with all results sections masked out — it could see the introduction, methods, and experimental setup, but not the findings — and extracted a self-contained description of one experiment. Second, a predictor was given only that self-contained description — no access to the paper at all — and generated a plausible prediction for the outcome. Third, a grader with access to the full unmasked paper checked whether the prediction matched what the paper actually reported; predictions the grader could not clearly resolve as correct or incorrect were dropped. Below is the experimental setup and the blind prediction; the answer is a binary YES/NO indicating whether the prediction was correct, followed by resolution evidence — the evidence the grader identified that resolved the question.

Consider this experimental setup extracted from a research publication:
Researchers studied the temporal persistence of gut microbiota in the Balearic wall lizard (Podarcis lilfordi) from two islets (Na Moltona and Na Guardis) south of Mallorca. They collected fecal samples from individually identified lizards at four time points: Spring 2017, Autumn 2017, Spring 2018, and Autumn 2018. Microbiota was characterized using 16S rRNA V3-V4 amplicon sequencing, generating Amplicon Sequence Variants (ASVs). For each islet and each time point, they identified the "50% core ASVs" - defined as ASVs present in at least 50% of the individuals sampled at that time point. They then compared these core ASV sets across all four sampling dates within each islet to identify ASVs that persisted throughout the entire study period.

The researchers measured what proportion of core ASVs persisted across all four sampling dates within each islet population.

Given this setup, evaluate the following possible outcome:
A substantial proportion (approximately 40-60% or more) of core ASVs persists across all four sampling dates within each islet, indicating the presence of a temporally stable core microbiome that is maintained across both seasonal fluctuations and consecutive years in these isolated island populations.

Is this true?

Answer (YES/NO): NO